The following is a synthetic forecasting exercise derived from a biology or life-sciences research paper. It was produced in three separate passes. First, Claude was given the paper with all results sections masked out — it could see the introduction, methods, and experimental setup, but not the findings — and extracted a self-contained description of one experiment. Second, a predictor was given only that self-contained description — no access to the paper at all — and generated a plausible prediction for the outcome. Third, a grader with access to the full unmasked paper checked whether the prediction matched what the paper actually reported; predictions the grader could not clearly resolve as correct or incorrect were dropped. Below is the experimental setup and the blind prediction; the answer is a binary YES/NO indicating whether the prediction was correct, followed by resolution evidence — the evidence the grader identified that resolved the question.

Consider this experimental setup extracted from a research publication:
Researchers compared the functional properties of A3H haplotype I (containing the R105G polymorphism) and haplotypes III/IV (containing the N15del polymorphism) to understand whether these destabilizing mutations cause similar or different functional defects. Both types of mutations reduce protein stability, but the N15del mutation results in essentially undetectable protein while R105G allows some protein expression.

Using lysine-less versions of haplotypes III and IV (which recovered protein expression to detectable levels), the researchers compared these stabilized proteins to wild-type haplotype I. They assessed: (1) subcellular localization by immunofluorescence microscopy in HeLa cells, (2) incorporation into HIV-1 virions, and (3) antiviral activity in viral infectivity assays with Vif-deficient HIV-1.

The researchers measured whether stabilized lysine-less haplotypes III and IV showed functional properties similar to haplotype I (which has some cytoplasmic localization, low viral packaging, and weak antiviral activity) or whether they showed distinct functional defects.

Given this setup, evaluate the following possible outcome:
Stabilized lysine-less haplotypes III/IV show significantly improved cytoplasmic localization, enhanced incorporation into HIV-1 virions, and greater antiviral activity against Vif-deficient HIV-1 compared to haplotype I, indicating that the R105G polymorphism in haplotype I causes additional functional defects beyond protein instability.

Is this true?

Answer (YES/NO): NO